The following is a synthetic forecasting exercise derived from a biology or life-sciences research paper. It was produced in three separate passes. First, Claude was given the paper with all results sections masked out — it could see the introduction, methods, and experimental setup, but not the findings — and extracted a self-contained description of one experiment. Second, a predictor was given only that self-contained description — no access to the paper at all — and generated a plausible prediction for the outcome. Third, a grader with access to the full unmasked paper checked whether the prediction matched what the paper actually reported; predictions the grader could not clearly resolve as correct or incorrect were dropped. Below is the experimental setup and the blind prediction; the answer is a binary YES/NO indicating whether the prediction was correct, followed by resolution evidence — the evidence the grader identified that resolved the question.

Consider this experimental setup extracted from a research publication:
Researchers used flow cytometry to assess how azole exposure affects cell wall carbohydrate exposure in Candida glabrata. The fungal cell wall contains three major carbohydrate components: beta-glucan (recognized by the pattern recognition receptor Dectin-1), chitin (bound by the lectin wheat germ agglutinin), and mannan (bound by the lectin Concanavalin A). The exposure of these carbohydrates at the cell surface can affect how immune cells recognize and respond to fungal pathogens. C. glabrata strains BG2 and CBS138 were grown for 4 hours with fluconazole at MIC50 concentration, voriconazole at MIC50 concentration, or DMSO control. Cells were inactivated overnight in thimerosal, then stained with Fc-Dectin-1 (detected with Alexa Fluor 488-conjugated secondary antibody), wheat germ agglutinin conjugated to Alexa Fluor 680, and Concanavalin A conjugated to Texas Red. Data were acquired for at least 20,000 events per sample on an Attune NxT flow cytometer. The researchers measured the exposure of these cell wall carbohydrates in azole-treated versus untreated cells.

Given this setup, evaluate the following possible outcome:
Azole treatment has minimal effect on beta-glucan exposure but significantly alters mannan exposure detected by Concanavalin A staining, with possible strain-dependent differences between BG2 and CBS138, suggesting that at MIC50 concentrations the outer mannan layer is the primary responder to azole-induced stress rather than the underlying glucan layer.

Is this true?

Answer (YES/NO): YES